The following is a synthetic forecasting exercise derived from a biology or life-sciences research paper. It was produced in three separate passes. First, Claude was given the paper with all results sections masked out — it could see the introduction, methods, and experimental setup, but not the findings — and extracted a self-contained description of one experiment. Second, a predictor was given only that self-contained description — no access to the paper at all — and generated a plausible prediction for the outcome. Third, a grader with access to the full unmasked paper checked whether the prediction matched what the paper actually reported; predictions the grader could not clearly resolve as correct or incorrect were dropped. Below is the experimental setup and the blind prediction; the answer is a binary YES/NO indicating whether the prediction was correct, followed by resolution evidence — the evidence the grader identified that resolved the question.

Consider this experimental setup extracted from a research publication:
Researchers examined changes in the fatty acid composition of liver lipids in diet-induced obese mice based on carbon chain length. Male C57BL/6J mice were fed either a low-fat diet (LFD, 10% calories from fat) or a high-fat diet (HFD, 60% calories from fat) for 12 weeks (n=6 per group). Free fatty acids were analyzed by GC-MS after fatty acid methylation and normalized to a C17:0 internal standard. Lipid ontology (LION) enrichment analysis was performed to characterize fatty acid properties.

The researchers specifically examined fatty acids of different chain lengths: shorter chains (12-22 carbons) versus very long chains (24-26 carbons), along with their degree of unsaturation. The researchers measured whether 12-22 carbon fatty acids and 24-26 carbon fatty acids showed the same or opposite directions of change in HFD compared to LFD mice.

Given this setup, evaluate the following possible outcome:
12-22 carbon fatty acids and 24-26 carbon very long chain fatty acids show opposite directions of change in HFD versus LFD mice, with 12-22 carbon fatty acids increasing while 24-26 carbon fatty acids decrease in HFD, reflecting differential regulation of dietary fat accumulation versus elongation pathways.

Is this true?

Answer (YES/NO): YES